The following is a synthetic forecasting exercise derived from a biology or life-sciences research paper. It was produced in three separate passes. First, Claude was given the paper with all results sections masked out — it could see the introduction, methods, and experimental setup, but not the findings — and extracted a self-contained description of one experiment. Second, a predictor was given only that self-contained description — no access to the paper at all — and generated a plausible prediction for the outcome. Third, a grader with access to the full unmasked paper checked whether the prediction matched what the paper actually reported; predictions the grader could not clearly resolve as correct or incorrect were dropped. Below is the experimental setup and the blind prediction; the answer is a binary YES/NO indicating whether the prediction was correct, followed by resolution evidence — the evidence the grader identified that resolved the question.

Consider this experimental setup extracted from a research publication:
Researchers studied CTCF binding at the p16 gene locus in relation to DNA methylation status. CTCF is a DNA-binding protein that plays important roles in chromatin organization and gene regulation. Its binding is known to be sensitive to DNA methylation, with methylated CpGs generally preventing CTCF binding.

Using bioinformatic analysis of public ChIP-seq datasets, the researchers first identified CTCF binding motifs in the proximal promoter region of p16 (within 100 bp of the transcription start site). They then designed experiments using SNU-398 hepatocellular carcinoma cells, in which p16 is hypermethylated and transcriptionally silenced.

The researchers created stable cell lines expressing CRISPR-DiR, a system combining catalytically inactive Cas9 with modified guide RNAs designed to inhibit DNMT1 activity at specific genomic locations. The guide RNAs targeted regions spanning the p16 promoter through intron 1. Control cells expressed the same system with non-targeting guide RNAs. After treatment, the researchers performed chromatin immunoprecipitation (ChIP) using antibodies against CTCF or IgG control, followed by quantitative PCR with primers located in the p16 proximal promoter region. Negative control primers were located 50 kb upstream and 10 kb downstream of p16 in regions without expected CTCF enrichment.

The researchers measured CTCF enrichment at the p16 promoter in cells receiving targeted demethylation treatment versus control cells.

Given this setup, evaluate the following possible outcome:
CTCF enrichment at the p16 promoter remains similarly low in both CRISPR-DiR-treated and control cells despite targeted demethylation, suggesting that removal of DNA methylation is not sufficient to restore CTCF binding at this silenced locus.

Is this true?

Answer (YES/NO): NO